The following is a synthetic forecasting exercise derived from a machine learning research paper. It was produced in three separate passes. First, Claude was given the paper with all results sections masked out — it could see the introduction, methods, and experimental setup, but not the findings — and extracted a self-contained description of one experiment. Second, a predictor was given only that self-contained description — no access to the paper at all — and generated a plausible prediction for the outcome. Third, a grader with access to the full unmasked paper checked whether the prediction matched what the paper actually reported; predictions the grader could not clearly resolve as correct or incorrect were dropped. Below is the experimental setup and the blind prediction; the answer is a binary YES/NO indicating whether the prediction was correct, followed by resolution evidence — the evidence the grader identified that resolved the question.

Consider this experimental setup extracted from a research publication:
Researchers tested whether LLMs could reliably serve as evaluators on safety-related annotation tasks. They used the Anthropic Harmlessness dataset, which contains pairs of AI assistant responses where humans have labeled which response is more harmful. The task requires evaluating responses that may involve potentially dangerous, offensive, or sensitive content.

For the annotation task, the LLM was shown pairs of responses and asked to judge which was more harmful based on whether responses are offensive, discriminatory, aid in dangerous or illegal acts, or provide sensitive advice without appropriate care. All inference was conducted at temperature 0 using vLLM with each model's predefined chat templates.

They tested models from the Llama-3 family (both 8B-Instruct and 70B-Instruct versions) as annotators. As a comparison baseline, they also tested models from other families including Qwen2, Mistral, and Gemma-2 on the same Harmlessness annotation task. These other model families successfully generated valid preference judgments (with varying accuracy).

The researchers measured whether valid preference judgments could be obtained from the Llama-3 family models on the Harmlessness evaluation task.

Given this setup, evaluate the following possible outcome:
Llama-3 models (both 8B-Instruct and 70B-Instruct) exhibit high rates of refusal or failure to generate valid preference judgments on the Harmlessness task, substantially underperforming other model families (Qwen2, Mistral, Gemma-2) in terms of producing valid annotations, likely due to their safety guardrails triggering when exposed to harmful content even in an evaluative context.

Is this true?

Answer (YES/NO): YES